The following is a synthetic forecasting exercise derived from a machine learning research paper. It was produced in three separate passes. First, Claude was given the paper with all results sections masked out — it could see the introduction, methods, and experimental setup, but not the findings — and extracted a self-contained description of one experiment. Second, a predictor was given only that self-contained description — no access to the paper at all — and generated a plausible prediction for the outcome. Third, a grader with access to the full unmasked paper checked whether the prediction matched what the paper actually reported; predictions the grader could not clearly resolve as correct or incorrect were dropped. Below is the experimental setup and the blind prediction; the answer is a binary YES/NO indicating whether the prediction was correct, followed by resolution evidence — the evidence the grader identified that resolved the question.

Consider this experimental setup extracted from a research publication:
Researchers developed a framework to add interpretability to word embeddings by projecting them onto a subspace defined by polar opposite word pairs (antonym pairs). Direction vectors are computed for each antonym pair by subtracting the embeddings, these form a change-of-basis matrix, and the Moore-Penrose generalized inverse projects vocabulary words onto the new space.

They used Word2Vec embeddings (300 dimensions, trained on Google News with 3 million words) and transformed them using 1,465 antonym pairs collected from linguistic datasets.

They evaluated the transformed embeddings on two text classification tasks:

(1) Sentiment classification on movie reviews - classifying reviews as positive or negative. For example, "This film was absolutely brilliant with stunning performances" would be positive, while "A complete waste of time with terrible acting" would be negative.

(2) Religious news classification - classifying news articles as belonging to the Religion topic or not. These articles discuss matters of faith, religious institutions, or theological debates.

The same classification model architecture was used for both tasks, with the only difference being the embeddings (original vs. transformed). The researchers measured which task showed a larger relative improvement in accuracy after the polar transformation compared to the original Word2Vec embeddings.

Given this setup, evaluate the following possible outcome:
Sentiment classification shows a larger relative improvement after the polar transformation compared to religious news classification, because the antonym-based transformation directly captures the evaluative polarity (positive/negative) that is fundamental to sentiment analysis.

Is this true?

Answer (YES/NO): NO